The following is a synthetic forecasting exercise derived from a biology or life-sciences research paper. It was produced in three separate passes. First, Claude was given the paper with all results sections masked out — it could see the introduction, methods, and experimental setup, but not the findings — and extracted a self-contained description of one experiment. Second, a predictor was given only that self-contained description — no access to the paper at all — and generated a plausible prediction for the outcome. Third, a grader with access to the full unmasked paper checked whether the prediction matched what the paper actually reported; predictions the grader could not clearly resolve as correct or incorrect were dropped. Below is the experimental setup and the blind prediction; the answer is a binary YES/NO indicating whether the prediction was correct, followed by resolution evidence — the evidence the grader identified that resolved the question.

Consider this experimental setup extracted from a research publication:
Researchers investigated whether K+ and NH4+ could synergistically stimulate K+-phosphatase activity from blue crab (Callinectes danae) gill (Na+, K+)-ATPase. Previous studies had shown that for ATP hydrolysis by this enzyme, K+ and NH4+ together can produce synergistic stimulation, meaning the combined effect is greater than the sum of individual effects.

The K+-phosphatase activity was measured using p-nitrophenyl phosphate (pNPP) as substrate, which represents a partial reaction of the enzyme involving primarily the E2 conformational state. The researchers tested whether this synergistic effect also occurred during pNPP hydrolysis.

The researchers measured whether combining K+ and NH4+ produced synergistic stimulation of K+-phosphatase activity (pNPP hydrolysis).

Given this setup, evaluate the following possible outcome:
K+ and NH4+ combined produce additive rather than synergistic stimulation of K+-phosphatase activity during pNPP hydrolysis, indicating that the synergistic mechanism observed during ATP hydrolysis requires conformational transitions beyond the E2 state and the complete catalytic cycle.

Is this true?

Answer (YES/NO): YES